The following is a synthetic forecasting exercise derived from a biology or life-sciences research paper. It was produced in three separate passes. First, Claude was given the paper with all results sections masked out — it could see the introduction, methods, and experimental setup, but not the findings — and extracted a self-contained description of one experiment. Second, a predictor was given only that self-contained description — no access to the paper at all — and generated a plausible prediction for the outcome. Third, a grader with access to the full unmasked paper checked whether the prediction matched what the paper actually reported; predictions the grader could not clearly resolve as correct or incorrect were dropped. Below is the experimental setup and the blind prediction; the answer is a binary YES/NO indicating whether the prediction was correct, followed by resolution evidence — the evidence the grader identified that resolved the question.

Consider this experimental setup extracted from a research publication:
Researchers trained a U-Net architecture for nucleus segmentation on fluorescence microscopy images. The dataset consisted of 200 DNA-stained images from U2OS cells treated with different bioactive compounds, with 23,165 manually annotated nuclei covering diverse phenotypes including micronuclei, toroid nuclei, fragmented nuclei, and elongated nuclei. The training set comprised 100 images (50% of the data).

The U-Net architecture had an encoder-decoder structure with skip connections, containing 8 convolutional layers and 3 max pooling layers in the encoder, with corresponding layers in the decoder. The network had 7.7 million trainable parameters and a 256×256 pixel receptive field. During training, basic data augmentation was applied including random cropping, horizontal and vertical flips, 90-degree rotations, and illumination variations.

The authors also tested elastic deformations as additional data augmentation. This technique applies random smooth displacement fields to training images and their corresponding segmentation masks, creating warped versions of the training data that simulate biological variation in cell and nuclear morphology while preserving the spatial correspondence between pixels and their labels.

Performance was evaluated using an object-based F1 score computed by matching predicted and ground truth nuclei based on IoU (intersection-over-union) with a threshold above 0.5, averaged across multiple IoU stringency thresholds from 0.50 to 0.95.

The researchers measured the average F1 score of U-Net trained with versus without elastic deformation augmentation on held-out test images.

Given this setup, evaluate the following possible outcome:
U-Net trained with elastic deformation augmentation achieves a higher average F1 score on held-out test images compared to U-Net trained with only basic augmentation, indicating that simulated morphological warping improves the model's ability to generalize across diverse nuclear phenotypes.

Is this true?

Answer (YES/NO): NO